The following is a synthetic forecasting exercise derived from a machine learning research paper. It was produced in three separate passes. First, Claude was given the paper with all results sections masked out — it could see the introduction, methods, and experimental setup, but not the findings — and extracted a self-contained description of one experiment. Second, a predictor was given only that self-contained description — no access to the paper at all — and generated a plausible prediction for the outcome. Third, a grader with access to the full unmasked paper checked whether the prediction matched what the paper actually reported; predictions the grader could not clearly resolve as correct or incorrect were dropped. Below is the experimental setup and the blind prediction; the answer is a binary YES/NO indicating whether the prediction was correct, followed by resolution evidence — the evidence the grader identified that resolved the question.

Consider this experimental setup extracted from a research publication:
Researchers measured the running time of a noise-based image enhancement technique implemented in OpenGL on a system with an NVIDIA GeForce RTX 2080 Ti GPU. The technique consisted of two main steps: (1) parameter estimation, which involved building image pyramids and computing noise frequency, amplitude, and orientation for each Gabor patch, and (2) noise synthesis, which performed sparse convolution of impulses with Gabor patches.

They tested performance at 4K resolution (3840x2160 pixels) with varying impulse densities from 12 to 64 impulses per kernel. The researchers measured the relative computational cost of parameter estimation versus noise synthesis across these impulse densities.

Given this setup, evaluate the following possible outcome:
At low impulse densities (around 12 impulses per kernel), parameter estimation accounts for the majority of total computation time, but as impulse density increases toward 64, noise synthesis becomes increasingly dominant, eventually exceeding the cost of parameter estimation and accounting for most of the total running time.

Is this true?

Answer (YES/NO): NO